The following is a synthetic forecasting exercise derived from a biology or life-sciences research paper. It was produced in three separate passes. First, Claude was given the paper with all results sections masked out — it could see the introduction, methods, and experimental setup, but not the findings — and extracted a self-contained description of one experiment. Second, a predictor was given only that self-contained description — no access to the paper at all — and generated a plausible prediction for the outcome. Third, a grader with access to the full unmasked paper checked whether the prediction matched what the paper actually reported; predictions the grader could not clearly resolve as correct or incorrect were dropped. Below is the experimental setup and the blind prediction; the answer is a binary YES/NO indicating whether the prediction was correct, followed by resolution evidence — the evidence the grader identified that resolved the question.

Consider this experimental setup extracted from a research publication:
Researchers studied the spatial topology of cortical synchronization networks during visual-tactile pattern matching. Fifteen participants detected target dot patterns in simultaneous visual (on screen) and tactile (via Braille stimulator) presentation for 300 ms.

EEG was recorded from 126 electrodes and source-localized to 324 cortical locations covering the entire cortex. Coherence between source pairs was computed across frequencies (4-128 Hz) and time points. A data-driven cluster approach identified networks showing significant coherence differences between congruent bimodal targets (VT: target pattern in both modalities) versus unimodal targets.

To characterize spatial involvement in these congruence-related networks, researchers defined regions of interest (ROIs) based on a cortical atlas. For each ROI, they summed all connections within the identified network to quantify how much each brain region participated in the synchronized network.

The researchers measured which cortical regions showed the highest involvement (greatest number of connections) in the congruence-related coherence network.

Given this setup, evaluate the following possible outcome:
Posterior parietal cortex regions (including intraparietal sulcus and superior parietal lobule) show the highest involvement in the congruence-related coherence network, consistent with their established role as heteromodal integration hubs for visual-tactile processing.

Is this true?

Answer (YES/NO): YES